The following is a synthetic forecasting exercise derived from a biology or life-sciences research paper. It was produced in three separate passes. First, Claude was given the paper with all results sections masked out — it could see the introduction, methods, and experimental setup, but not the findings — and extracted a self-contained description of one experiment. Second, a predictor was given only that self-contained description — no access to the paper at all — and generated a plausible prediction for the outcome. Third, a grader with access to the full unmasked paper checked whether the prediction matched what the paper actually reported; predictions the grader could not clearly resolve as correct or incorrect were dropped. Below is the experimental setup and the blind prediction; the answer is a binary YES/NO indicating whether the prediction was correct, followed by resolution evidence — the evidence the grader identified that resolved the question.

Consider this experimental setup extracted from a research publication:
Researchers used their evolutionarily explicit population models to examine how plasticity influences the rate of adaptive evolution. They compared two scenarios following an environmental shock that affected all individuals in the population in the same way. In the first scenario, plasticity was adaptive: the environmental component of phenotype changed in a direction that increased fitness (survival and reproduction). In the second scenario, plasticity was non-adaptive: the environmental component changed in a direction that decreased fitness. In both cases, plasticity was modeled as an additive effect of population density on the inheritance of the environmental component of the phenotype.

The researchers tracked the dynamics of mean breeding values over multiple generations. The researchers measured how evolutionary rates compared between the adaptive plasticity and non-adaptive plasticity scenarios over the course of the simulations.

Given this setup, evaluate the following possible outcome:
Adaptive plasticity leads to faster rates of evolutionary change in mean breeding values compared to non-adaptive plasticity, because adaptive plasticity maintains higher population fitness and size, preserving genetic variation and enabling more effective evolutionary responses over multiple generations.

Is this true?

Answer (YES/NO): NO